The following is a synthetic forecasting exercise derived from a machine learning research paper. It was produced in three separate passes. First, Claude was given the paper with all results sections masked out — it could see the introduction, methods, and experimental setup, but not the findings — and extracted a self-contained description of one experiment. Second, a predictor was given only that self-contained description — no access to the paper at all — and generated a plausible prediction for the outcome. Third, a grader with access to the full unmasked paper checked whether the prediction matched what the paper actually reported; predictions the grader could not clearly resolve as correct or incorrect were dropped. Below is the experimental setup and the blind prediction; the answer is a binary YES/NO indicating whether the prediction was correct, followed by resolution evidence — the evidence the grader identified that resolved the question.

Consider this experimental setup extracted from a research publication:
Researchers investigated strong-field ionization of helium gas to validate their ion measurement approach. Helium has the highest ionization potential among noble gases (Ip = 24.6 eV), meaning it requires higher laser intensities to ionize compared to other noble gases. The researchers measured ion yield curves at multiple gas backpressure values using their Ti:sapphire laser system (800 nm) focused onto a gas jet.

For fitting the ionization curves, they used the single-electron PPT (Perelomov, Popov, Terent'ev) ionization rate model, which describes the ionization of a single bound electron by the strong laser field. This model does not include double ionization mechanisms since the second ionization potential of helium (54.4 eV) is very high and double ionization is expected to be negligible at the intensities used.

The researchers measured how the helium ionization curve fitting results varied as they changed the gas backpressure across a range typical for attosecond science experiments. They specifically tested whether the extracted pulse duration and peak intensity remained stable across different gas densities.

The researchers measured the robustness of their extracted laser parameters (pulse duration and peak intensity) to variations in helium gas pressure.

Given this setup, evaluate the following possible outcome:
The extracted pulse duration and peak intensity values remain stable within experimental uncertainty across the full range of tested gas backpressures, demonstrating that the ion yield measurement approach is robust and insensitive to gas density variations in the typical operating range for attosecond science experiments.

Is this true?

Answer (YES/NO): YES